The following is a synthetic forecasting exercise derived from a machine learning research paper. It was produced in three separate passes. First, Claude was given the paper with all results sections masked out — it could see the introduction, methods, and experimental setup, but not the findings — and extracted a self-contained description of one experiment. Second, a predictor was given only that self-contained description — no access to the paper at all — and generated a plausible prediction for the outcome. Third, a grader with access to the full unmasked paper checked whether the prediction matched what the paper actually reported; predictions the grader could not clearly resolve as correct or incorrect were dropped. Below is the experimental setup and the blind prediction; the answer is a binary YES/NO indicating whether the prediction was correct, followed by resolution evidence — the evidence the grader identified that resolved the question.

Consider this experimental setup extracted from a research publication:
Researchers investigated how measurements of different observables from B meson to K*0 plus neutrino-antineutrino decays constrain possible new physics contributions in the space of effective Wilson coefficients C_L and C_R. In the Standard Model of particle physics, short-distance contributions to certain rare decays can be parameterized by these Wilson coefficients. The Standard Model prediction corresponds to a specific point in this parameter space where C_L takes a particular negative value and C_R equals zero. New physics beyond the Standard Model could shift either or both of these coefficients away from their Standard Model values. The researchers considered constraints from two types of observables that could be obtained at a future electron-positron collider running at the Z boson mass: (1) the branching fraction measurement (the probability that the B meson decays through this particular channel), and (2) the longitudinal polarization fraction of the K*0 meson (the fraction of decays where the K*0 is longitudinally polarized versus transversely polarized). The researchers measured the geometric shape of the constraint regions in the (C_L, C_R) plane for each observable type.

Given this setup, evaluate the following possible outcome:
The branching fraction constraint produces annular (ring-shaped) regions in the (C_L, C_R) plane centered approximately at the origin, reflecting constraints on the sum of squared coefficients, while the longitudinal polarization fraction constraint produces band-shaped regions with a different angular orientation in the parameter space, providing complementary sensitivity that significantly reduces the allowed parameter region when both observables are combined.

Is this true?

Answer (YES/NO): NO